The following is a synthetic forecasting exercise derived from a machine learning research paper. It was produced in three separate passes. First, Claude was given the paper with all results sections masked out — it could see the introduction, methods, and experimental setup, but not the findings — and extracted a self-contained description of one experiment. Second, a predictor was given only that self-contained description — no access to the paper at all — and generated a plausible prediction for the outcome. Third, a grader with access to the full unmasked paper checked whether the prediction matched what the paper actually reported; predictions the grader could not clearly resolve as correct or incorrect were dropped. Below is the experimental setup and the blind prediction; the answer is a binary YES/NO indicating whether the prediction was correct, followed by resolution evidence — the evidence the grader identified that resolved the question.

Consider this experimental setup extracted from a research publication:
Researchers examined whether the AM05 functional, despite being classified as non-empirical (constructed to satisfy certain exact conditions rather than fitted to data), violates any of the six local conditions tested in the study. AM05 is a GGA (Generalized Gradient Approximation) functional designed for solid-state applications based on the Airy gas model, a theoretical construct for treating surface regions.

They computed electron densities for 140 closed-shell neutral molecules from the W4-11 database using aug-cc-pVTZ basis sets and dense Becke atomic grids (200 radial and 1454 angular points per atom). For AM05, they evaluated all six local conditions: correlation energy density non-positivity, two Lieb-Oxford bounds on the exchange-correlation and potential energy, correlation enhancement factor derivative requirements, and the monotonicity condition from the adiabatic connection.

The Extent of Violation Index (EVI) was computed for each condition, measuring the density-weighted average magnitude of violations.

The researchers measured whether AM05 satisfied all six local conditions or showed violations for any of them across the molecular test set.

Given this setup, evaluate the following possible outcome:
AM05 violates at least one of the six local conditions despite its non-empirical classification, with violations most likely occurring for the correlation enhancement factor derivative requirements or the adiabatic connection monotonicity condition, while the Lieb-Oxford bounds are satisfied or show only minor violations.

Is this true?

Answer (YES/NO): YES